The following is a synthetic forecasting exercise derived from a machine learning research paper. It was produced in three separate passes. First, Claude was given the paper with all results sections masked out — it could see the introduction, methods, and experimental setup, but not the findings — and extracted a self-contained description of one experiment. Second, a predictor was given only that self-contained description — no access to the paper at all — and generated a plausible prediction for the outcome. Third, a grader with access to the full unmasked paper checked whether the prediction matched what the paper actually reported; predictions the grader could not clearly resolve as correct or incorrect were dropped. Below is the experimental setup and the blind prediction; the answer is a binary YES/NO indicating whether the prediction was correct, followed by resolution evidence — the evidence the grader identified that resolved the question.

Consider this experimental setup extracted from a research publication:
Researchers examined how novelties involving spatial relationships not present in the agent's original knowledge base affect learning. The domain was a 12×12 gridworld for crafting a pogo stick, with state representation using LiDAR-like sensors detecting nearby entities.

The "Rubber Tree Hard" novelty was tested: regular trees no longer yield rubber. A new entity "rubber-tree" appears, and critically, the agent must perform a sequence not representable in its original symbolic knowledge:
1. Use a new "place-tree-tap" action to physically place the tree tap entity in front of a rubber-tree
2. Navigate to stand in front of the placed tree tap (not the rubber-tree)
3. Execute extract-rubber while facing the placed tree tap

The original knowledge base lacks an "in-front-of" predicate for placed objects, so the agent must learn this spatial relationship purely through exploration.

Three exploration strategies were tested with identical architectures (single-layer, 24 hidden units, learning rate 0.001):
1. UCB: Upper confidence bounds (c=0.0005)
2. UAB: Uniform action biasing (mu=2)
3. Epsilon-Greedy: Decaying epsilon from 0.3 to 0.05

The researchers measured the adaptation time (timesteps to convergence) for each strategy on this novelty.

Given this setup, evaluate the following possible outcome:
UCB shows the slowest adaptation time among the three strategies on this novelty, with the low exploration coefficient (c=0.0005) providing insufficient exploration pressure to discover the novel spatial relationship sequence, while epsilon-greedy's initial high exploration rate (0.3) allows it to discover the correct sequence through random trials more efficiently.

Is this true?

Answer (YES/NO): NO